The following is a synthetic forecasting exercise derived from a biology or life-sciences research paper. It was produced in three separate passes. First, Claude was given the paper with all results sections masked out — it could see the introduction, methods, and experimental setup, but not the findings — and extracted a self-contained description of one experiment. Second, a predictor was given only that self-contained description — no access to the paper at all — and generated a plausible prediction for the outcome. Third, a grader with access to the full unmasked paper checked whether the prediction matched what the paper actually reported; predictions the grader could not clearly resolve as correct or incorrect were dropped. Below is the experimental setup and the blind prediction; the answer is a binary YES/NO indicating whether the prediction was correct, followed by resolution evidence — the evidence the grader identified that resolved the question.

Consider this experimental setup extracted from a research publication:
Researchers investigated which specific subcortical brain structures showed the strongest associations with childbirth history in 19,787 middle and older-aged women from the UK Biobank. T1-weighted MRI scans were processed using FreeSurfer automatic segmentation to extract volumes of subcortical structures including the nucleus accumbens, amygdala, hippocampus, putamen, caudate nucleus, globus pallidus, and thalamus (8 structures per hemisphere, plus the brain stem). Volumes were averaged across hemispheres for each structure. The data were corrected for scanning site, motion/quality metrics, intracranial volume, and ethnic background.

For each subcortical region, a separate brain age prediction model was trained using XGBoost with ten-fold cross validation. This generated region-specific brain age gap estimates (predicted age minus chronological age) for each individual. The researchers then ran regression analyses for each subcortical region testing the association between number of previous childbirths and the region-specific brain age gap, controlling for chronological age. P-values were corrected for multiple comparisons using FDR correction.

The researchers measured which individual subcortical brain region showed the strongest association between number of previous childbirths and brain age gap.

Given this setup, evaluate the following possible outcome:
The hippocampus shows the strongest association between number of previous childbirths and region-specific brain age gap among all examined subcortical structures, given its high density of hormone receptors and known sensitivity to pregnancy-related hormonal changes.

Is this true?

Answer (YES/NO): NO